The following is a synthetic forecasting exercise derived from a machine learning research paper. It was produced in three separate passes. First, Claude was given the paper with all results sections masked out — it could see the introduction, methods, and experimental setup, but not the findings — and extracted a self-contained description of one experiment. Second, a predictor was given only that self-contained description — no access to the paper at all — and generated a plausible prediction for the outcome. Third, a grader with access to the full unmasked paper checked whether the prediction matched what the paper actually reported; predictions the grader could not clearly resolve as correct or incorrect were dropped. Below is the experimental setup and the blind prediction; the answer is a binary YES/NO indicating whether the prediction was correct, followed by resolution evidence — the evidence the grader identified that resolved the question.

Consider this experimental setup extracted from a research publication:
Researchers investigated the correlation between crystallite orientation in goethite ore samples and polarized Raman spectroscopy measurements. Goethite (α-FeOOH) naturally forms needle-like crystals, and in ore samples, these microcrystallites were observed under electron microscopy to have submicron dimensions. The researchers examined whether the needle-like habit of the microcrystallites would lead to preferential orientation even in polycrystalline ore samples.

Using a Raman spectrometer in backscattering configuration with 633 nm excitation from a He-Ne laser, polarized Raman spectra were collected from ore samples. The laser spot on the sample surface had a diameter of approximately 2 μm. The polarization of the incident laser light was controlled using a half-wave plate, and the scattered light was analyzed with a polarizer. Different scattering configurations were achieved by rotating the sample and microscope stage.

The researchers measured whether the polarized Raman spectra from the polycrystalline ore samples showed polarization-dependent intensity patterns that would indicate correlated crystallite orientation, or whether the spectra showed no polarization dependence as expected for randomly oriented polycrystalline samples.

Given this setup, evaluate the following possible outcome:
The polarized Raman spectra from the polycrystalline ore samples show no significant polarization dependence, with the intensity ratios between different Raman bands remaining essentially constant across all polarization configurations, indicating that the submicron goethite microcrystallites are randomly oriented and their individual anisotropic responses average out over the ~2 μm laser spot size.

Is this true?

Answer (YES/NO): NO